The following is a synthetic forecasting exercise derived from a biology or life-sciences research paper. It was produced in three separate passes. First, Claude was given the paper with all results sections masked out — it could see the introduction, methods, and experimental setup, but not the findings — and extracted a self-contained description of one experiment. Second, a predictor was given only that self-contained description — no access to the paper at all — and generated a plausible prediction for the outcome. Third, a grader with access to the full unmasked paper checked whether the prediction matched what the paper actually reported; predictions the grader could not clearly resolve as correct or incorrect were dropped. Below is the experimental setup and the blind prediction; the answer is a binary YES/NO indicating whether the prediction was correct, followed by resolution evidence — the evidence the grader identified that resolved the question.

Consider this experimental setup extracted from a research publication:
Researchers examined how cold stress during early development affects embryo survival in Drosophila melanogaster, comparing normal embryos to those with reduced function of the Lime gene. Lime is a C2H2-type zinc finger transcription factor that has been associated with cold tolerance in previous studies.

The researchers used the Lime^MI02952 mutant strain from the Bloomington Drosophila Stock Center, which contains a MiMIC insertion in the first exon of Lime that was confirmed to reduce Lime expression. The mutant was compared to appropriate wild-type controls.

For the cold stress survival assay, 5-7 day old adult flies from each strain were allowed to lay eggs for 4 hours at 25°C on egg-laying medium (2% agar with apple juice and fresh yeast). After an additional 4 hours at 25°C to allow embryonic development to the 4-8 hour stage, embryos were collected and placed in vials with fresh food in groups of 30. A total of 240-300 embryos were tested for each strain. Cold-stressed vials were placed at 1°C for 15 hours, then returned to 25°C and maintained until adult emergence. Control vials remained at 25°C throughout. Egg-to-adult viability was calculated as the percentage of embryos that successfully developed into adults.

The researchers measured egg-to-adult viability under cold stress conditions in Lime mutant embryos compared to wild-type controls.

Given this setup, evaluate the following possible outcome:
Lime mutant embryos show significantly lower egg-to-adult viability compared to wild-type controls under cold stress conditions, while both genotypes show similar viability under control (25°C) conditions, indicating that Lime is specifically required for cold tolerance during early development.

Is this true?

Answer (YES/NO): NO